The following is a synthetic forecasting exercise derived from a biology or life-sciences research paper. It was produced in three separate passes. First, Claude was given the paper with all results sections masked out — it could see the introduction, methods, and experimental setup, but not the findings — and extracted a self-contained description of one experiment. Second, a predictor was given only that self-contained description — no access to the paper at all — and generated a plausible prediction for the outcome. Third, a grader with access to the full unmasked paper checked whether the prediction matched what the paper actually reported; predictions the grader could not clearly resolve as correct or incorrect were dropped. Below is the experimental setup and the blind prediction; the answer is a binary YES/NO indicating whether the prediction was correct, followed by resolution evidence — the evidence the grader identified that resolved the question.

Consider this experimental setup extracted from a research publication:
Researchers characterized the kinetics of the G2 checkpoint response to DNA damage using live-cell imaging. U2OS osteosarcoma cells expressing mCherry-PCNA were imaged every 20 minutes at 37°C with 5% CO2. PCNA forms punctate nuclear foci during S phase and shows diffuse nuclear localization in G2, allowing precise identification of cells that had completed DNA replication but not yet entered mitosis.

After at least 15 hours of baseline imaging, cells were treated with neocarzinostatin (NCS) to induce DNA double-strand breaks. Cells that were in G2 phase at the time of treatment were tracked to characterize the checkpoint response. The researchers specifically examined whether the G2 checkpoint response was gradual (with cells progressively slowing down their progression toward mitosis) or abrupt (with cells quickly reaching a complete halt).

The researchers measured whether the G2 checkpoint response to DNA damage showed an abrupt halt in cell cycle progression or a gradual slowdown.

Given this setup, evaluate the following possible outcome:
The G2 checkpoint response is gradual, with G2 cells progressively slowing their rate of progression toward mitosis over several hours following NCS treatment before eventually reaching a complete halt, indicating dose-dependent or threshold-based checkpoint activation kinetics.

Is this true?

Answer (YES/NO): NO